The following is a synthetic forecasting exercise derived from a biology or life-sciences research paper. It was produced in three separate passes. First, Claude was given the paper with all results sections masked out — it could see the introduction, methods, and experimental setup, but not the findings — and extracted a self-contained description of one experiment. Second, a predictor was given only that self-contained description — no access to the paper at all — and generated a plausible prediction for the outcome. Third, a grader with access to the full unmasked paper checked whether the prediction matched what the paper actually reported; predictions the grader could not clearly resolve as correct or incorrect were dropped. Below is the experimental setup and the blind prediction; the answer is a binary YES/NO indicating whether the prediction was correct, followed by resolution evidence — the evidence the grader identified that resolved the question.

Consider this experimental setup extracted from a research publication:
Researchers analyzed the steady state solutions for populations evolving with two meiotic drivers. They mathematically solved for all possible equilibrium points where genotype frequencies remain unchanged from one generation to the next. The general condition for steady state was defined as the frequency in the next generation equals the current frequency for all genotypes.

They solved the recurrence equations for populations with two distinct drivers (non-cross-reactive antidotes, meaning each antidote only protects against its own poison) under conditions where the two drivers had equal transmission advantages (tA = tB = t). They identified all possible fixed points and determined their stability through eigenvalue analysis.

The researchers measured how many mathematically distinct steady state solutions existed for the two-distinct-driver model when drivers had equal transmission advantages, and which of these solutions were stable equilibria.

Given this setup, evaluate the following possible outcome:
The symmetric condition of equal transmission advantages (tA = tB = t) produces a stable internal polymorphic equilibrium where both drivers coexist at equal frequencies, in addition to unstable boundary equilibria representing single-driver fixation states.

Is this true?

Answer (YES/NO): NO